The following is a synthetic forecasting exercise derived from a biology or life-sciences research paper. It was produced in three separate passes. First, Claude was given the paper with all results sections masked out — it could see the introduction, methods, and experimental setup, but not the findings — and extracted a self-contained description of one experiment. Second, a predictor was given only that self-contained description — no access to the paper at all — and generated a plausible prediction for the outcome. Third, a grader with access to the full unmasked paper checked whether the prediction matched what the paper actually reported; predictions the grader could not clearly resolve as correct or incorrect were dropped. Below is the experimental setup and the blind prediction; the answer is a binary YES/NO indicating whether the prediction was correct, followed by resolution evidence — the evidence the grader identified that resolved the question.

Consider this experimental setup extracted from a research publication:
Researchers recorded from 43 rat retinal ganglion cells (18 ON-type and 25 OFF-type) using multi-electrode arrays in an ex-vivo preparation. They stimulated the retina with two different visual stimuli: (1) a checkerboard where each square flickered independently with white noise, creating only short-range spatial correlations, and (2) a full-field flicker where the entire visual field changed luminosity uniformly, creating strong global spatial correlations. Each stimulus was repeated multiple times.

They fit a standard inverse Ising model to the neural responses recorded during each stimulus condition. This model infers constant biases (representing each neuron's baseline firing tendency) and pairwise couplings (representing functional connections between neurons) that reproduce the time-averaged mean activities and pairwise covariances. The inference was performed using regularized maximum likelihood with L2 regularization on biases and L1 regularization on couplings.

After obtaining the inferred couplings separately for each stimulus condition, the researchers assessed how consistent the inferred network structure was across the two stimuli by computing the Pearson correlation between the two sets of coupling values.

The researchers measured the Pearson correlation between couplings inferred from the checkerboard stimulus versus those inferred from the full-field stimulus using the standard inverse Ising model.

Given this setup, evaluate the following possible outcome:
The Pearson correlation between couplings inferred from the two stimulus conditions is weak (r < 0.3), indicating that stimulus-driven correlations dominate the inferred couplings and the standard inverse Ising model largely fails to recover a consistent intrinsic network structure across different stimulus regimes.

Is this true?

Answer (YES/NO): NO